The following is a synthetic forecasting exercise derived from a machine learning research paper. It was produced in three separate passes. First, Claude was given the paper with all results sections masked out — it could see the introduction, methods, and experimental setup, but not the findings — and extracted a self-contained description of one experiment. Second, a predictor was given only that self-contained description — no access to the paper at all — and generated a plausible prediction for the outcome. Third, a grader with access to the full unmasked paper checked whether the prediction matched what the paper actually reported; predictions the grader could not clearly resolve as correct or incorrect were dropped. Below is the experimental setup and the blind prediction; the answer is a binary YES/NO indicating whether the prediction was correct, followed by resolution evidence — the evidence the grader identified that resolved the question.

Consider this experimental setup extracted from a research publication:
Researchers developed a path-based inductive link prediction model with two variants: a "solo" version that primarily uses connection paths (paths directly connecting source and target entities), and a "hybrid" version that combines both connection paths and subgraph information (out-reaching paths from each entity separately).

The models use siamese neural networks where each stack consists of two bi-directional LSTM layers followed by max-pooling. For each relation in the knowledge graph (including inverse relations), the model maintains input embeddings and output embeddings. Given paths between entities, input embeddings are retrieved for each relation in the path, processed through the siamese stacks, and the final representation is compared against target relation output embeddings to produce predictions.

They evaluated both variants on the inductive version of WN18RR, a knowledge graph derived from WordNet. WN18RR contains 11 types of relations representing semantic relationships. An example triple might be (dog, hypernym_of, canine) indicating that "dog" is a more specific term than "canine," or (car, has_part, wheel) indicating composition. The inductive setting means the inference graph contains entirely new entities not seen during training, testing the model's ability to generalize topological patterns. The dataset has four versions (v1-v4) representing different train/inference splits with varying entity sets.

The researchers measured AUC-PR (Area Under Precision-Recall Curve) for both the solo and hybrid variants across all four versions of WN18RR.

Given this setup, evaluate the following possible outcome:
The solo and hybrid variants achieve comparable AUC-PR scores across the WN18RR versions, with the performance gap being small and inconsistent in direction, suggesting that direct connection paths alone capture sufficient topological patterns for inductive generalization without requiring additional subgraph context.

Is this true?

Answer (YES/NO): NO